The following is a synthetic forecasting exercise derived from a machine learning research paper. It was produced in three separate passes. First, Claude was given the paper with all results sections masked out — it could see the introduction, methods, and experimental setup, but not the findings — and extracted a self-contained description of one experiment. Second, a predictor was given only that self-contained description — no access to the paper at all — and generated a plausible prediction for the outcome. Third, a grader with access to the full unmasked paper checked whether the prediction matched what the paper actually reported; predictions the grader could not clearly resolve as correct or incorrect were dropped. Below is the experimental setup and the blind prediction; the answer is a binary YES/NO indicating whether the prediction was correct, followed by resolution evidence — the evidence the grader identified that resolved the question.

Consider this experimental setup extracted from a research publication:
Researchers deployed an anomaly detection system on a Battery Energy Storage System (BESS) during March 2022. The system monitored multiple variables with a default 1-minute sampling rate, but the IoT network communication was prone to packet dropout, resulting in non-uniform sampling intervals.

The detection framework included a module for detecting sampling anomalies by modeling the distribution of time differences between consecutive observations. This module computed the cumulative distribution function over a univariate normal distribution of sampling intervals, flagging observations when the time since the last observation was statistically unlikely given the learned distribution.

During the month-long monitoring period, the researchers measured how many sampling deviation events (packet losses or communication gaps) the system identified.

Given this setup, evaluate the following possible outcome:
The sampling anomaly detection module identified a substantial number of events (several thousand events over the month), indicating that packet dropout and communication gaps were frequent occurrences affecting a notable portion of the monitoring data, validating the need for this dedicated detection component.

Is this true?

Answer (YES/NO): NO